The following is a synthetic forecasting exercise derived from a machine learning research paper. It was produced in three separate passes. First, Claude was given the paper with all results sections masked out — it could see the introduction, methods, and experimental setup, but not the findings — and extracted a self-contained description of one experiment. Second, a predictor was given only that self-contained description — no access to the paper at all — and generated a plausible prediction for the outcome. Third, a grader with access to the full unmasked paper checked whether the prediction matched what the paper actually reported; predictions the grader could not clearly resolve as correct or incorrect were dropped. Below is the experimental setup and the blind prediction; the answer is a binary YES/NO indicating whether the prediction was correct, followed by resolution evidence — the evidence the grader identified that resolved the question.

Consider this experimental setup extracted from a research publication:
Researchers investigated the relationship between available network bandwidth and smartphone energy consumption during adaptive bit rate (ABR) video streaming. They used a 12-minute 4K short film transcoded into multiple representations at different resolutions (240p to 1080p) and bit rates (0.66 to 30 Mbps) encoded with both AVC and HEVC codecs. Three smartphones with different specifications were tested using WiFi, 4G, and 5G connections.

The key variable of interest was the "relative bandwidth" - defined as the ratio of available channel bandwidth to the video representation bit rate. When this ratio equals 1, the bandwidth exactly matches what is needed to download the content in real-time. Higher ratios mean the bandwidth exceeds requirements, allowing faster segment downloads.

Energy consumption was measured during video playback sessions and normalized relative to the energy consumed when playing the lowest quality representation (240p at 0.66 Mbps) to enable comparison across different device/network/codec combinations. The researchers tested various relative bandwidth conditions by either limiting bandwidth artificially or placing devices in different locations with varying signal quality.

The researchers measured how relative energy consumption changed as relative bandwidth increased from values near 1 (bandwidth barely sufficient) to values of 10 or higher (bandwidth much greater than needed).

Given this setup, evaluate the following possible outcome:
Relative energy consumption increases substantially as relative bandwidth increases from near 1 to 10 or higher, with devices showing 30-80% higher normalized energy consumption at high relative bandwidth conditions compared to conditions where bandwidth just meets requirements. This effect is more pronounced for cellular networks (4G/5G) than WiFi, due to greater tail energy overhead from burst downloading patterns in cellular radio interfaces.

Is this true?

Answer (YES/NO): NO